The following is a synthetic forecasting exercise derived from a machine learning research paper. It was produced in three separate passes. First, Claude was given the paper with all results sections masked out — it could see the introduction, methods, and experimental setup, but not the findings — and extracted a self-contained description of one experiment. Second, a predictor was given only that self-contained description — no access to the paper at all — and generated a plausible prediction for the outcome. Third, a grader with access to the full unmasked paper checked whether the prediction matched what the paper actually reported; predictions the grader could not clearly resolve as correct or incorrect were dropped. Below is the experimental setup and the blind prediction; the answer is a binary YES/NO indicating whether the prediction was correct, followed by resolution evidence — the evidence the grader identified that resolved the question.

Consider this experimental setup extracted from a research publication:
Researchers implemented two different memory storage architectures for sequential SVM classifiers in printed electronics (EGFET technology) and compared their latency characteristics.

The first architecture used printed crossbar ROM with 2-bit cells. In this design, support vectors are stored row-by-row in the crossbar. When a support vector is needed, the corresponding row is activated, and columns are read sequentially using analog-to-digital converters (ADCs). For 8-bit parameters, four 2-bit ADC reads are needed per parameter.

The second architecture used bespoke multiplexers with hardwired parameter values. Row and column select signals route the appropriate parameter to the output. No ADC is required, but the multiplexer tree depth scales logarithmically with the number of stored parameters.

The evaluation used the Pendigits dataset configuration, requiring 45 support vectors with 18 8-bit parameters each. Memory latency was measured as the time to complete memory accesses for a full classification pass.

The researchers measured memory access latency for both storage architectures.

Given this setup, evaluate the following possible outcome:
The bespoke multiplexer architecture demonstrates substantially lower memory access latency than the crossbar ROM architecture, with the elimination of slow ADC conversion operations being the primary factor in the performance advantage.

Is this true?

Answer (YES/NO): NO